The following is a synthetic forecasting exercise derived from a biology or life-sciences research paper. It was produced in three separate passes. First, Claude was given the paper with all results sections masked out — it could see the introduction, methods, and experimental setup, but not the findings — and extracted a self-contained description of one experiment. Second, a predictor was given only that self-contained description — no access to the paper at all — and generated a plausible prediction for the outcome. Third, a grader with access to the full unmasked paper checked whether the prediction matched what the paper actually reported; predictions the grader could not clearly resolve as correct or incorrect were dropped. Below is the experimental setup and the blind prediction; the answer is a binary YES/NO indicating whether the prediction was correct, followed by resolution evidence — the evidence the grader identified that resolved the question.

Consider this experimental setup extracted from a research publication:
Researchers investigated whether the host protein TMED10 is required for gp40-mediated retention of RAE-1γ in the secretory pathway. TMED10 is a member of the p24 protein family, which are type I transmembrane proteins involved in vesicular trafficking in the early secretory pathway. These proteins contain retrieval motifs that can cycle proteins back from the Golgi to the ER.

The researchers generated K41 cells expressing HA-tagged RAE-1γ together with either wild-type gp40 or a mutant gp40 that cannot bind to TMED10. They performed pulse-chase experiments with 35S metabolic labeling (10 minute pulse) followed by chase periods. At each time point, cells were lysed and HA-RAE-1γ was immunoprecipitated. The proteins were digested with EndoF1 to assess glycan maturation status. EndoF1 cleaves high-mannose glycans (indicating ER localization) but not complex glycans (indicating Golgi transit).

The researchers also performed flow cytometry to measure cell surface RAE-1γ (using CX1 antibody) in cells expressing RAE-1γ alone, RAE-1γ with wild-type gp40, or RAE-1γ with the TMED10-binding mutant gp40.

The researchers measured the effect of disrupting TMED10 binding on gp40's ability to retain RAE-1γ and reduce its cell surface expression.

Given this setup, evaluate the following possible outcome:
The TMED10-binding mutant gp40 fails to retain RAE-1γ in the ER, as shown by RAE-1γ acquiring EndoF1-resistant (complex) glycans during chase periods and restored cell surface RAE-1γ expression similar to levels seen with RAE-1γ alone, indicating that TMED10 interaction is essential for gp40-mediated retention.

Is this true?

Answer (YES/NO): YES